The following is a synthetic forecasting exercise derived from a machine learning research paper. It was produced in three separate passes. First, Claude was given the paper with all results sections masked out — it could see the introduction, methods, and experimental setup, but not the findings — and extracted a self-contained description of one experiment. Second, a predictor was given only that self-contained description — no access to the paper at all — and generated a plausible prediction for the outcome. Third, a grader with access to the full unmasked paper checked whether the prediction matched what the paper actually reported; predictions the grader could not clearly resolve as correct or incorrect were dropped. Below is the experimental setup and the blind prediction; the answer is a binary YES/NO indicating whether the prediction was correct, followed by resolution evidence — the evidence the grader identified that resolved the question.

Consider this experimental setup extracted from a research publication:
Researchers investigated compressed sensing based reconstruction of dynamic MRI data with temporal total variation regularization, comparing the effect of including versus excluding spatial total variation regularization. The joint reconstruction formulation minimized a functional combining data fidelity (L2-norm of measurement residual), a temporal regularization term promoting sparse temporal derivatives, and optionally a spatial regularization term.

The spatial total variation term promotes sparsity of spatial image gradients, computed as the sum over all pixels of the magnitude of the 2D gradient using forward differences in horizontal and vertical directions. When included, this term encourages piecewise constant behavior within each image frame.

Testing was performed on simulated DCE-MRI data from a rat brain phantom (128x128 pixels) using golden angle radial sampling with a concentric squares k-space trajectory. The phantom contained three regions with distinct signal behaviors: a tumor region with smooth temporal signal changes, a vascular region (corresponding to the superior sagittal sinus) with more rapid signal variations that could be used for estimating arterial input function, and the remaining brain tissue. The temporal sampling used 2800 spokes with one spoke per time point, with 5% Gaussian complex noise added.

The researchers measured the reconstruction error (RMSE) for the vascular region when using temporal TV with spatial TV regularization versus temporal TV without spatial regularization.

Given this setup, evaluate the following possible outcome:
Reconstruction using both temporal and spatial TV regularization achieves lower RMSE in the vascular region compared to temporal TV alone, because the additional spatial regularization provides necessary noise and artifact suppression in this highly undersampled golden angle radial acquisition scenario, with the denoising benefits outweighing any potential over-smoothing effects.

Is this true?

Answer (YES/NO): NO